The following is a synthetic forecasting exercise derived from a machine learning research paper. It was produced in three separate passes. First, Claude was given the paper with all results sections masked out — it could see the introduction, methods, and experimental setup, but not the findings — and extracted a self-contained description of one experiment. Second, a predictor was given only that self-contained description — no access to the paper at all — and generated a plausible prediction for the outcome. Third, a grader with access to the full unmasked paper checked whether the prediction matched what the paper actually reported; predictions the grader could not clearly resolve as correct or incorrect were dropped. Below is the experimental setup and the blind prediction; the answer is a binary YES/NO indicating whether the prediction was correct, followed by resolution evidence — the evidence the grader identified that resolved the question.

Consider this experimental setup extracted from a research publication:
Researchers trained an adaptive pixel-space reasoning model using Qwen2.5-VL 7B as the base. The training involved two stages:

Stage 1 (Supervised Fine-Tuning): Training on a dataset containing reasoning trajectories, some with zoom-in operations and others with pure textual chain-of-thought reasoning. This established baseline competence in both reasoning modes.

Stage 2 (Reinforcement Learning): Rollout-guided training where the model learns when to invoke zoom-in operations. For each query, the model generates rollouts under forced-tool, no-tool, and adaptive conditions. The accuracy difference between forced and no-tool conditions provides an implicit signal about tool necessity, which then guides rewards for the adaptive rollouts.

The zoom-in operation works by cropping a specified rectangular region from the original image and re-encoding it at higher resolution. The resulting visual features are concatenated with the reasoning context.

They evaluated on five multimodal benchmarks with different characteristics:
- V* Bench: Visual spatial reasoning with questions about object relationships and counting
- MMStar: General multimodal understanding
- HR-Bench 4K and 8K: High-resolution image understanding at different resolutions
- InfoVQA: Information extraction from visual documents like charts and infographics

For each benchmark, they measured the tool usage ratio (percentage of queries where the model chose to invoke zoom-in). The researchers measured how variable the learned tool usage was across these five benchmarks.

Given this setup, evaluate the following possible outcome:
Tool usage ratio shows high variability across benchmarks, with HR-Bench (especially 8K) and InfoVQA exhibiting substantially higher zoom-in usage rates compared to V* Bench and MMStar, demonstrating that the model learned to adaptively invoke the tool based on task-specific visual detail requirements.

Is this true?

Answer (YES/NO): NO